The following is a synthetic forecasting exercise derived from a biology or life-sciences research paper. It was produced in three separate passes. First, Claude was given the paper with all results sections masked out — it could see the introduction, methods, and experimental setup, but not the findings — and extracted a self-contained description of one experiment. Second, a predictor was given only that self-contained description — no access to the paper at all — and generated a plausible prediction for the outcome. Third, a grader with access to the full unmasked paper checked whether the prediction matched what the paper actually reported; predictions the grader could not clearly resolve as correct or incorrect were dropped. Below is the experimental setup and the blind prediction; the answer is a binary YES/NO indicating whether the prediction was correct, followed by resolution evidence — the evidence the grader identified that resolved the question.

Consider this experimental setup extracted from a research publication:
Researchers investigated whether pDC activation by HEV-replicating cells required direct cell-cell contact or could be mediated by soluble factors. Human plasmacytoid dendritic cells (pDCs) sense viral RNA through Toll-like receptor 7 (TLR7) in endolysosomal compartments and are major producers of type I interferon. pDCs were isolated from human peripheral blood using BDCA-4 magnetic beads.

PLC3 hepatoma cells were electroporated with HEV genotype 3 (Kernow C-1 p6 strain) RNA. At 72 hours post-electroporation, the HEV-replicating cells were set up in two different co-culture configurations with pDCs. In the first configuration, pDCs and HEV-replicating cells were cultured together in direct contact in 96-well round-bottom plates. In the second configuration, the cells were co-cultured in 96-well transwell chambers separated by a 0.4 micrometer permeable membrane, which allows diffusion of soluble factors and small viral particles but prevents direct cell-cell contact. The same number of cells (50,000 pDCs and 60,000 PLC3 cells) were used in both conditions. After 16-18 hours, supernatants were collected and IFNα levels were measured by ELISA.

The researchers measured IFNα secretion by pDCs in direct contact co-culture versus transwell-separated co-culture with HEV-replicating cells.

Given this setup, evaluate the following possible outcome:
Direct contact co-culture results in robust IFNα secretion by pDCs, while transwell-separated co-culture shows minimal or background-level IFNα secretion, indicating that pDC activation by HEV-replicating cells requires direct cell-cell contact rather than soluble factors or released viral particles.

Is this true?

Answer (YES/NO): YES